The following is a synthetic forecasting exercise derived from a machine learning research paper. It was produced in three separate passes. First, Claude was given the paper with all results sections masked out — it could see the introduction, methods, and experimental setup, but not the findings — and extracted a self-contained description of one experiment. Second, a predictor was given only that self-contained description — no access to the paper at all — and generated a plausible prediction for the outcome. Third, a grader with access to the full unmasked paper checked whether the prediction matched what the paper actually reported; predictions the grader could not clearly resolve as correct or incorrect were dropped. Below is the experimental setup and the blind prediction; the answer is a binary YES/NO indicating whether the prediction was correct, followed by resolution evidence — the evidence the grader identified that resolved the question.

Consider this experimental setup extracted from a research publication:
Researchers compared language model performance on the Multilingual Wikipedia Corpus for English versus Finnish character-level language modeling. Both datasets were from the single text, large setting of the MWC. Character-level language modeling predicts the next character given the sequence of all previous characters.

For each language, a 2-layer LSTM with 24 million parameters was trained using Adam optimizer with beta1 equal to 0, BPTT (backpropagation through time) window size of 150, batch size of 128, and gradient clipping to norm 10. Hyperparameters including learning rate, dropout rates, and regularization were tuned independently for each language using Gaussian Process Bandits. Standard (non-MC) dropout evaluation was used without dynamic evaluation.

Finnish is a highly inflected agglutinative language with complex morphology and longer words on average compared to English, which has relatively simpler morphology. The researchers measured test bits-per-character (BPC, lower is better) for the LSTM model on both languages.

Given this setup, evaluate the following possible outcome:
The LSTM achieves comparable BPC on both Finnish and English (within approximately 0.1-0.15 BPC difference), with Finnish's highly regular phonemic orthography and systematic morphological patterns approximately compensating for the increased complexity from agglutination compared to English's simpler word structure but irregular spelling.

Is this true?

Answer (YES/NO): NO